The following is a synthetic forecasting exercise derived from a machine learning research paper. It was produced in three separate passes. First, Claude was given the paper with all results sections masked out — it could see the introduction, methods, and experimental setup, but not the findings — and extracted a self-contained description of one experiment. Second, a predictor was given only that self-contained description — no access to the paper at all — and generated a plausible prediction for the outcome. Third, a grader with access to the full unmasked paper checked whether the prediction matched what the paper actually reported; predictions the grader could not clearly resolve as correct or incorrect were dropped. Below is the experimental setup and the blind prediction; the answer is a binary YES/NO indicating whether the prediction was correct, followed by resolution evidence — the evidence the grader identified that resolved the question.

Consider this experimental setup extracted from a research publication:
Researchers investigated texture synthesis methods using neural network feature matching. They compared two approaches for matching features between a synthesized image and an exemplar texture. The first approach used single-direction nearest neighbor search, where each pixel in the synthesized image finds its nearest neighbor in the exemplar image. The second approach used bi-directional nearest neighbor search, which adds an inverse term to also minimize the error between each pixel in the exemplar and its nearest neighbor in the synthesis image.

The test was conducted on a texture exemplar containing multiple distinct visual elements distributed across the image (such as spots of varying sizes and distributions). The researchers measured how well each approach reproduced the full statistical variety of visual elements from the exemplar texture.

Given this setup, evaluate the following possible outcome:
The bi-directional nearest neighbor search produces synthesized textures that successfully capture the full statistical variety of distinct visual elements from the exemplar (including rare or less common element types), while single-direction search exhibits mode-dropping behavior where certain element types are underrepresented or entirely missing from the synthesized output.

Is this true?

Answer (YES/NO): YES